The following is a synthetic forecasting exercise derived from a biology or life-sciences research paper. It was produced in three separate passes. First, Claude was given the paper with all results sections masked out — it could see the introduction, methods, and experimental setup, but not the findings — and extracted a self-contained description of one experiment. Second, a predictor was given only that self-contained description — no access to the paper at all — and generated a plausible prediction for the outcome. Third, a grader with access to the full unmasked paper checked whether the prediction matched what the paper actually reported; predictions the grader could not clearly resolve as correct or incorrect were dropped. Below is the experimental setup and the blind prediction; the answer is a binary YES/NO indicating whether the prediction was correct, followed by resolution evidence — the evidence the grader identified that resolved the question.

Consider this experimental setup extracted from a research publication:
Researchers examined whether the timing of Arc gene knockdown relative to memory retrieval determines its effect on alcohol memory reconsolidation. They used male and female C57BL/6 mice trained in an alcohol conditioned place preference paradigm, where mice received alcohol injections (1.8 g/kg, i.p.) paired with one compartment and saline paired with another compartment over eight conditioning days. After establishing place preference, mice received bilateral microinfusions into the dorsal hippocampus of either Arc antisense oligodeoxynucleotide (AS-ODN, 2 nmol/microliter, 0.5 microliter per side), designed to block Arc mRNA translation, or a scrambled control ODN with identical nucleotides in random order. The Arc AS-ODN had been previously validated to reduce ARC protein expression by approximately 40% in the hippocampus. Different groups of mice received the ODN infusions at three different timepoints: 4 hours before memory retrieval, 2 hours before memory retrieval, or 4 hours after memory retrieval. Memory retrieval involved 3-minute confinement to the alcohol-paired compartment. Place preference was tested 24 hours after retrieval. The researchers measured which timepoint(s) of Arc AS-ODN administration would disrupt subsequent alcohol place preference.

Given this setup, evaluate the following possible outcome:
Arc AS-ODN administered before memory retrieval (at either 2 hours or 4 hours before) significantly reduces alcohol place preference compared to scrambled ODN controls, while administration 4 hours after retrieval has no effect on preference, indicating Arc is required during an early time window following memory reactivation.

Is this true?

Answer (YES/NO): NO